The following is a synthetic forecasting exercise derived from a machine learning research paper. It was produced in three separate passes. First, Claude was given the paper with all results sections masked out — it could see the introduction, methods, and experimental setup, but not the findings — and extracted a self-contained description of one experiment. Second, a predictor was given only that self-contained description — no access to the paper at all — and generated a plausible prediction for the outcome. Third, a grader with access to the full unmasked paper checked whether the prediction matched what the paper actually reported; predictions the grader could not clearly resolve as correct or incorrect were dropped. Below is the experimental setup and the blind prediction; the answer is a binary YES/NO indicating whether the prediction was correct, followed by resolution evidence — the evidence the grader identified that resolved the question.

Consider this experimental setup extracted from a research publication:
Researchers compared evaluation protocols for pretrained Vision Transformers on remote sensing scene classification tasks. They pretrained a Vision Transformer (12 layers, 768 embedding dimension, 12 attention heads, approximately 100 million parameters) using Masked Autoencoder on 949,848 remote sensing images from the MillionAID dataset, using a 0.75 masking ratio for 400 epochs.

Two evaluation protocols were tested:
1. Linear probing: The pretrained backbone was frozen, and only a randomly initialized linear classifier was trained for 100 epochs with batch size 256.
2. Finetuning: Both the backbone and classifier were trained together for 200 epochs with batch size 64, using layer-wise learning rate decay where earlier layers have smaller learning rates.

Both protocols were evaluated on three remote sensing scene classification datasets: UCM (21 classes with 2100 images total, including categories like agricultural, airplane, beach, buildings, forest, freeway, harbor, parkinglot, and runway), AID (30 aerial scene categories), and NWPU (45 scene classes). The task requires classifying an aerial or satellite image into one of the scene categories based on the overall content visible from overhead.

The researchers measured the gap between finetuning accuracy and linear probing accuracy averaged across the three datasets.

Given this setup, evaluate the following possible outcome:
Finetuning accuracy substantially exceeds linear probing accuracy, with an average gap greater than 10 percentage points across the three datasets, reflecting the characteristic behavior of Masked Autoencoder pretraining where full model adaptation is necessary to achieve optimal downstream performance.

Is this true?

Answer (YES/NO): YES